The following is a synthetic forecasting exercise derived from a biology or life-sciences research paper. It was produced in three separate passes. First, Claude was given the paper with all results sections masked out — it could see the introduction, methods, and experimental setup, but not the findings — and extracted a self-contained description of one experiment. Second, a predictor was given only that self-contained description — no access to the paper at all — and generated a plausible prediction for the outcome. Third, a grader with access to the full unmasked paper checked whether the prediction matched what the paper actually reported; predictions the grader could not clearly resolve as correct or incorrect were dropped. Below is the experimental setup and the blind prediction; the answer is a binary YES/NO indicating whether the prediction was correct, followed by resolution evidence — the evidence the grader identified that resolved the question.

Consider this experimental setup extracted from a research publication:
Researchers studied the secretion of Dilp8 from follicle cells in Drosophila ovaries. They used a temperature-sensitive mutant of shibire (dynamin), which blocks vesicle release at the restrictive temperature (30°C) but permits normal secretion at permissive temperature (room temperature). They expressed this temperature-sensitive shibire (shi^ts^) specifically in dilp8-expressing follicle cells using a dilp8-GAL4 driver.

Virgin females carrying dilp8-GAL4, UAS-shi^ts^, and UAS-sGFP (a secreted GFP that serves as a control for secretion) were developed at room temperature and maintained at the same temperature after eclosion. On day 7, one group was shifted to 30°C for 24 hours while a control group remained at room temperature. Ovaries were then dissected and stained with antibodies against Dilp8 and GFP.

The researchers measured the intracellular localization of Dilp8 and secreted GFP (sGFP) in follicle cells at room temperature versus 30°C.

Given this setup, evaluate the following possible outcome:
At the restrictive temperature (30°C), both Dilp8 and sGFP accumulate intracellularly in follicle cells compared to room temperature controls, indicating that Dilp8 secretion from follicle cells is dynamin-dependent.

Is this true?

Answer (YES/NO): YES